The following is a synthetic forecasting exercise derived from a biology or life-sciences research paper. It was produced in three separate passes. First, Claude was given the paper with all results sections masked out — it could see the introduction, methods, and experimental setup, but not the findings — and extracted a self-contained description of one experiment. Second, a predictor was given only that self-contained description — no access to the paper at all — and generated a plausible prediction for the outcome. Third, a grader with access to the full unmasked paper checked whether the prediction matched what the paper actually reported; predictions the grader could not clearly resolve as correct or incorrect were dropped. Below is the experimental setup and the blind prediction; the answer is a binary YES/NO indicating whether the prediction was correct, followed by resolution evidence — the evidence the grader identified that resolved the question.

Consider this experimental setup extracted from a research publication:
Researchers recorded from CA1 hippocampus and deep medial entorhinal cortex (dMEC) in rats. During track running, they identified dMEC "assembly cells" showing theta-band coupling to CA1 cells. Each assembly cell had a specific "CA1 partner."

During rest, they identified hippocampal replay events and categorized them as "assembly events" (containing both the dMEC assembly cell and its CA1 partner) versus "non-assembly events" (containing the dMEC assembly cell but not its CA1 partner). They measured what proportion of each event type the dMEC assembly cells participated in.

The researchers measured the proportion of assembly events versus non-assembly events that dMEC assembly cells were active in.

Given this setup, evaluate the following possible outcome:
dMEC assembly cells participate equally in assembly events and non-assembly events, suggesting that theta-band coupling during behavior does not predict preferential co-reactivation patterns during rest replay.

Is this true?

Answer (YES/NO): NO